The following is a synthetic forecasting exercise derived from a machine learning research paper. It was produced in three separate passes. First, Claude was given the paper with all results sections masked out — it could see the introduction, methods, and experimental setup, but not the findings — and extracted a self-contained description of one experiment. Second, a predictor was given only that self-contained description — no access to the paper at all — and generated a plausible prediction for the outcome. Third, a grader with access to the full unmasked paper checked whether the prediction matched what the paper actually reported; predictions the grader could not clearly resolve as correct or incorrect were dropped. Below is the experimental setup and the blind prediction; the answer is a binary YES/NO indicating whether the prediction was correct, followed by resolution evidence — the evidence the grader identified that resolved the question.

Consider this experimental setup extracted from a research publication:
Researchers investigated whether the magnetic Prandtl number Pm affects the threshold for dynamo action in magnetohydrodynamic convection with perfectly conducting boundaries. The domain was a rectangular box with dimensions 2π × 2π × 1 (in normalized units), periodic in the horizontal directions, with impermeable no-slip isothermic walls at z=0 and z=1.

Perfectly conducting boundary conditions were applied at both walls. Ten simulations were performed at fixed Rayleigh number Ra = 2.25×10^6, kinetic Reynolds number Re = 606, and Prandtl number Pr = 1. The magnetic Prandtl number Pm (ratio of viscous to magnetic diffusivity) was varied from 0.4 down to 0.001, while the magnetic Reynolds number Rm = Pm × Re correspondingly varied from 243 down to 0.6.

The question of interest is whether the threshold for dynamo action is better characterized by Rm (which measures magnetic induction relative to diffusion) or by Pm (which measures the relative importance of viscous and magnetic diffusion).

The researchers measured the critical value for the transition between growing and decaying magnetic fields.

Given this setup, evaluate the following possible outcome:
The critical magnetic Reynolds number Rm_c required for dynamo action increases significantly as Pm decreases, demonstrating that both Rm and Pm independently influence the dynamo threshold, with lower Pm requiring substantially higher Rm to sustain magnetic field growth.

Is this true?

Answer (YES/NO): NO